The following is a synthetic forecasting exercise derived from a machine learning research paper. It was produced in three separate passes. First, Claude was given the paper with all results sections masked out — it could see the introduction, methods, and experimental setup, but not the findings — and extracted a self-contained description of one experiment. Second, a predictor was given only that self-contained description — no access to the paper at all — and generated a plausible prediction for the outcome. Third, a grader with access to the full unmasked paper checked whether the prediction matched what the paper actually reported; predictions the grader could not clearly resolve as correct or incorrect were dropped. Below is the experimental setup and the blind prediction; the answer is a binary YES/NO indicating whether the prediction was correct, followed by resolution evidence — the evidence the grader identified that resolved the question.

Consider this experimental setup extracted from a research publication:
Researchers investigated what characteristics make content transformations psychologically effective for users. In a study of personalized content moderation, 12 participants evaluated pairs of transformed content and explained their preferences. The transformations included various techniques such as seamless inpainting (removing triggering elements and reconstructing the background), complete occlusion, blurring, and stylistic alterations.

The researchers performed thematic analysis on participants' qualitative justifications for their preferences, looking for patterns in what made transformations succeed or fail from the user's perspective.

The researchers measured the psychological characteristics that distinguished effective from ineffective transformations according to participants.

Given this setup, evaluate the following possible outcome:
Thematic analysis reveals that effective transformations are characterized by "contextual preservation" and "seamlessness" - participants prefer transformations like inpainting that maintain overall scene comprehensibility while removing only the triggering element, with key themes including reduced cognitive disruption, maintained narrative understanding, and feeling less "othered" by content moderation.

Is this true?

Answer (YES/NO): NO